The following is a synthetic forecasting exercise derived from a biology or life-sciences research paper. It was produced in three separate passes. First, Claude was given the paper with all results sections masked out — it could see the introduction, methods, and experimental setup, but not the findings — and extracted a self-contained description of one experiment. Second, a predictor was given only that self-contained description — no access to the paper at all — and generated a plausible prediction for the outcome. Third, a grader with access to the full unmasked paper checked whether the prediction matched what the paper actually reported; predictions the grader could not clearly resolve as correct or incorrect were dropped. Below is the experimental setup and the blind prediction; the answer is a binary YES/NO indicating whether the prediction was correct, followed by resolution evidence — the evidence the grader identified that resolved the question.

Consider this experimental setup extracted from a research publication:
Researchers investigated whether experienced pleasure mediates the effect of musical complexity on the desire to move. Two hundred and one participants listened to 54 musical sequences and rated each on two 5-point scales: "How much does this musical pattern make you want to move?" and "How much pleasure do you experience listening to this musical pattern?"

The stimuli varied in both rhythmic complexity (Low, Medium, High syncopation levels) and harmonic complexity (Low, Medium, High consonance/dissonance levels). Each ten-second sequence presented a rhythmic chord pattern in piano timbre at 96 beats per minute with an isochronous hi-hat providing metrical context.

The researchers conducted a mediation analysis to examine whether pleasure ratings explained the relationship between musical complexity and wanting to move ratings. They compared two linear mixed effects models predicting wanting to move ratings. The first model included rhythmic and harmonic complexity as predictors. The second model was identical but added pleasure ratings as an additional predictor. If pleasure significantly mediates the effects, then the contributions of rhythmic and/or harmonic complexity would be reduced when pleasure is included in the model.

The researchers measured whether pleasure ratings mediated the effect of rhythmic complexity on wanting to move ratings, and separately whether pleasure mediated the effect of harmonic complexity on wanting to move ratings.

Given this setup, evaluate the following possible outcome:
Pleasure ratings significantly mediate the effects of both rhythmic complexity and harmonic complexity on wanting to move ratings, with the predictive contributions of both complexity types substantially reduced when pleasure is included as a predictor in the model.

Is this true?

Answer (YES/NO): YES